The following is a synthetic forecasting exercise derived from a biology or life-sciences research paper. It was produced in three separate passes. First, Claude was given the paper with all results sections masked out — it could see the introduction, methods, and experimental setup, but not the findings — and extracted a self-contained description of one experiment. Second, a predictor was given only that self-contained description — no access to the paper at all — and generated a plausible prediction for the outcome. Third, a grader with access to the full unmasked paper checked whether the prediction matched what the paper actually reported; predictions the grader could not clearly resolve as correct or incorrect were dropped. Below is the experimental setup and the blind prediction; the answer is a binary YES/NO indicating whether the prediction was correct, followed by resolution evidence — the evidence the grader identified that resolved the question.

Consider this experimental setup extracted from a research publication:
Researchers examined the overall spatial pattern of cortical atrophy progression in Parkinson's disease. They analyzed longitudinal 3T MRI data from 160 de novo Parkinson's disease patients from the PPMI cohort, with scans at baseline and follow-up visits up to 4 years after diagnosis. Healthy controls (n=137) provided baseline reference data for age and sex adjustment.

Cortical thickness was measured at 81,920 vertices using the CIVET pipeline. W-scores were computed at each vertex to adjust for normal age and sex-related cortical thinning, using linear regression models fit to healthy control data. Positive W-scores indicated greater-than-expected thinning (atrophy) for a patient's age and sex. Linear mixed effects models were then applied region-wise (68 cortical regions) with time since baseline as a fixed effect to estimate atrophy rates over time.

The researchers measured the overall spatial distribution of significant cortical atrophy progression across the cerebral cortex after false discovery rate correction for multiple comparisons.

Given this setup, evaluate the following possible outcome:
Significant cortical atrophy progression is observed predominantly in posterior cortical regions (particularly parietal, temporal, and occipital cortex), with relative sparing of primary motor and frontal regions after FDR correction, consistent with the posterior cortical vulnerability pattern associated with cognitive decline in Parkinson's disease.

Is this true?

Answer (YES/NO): NO